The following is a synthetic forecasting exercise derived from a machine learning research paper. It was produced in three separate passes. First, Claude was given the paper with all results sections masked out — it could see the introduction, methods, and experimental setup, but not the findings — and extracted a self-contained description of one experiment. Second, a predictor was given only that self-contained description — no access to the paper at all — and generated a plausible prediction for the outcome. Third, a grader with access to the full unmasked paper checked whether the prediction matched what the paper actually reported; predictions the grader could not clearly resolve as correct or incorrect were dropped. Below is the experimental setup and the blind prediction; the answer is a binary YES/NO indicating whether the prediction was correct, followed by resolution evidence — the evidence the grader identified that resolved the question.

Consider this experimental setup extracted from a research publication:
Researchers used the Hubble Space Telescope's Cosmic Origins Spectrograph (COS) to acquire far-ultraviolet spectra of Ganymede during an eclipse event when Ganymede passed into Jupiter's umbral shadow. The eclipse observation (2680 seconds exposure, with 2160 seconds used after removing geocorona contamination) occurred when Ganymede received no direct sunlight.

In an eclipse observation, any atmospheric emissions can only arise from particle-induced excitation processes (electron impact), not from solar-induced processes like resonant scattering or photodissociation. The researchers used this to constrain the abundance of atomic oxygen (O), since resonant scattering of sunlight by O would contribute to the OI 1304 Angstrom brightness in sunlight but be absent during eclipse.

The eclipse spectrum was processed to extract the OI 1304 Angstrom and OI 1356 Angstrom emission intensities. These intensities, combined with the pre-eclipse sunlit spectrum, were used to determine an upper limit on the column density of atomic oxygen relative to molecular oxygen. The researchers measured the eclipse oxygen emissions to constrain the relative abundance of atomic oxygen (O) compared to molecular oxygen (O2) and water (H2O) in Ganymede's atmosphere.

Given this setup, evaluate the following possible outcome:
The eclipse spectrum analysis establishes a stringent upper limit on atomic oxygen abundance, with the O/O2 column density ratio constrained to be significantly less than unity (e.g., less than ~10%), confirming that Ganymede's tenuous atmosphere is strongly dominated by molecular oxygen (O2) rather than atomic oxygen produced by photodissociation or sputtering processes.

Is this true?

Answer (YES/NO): YES